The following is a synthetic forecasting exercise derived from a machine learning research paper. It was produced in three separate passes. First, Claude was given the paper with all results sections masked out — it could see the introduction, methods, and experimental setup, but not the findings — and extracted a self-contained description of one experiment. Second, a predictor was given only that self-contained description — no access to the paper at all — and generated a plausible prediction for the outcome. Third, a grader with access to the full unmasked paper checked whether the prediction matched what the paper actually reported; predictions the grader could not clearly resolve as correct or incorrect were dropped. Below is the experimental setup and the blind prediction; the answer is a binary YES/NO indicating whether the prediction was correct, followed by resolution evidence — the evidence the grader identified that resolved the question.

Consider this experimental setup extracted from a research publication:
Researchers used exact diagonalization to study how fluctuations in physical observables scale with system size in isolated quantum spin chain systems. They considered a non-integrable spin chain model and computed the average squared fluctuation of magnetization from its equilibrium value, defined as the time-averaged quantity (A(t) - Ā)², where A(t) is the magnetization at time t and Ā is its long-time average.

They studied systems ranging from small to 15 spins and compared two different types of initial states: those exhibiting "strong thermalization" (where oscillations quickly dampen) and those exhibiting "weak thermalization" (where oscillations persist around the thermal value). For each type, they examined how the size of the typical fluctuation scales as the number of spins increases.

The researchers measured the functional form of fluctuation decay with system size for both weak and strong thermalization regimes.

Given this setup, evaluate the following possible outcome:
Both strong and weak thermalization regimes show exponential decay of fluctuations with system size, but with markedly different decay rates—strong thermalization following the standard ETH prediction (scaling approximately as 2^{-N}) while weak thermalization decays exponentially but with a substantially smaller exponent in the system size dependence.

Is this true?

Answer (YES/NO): YES